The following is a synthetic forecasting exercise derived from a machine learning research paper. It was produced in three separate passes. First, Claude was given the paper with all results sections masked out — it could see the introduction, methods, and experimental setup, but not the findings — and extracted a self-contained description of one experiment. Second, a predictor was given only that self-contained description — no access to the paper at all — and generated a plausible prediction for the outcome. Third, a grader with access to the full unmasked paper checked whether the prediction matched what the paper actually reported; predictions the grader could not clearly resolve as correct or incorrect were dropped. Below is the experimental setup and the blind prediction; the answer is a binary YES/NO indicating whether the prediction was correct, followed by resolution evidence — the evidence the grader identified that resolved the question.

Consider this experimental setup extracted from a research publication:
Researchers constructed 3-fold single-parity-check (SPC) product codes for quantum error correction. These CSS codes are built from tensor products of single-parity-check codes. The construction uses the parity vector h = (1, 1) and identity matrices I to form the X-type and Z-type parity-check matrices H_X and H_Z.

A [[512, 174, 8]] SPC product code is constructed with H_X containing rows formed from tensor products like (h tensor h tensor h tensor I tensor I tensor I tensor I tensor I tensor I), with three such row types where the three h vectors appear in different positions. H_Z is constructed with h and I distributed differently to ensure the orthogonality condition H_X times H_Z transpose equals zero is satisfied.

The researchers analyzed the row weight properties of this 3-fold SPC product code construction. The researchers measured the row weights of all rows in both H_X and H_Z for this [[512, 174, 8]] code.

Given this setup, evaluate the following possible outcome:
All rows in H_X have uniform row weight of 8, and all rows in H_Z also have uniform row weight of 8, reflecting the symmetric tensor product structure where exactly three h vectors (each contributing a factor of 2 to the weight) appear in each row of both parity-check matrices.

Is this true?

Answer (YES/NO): YES